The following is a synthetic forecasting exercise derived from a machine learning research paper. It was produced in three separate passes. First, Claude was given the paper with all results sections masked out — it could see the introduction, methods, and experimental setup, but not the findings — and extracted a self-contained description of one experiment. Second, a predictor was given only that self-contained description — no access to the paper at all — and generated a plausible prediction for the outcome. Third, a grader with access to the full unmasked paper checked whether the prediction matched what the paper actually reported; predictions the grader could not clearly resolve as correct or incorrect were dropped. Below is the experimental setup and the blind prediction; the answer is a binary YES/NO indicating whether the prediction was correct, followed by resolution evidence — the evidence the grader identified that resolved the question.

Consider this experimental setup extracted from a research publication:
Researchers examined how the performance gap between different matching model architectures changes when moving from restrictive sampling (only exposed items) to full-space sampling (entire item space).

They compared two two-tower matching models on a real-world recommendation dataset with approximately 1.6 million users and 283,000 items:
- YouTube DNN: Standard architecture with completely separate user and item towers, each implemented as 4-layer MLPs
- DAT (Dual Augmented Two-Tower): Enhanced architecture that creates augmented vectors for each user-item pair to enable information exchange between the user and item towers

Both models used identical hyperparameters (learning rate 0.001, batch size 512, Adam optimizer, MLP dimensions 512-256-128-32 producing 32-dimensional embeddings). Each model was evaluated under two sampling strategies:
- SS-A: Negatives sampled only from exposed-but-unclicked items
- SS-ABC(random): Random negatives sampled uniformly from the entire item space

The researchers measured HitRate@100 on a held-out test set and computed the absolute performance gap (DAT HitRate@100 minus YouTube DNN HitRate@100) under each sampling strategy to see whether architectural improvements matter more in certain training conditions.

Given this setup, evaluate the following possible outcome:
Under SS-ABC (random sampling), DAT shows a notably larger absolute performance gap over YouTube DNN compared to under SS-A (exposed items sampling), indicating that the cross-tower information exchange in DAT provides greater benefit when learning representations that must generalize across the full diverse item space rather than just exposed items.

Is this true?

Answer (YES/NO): YES